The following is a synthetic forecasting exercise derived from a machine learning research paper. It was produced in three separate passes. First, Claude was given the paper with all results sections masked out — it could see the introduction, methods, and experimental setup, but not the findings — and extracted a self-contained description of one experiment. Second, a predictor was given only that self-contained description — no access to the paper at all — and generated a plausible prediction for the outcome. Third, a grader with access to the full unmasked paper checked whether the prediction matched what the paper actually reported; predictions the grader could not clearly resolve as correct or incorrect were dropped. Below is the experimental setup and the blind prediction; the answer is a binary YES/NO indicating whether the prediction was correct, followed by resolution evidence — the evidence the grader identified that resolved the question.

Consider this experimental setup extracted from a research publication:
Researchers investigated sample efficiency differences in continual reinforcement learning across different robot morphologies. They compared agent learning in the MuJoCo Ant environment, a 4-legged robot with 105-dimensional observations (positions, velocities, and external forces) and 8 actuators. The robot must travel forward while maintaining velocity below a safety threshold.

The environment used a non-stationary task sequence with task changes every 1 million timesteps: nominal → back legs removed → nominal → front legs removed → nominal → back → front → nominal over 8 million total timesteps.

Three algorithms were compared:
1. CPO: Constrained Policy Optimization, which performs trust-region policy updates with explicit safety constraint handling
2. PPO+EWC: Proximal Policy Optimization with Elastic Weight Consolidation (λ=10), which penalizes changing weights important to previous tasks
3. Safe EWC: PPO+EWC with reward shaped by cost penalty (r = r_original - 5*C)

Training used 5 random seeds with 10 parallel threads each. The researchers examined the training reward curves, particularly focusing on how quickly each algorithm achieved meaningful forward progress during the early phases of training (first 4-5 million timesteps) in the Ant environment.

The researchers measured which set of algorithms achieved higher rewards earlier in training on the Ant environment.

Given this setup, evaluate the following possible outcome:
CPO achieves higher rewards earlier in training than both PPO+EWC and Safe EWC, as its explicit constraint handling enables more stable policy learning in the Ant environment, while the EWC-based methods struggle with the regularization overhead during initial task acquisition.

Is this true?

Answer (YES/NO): YES